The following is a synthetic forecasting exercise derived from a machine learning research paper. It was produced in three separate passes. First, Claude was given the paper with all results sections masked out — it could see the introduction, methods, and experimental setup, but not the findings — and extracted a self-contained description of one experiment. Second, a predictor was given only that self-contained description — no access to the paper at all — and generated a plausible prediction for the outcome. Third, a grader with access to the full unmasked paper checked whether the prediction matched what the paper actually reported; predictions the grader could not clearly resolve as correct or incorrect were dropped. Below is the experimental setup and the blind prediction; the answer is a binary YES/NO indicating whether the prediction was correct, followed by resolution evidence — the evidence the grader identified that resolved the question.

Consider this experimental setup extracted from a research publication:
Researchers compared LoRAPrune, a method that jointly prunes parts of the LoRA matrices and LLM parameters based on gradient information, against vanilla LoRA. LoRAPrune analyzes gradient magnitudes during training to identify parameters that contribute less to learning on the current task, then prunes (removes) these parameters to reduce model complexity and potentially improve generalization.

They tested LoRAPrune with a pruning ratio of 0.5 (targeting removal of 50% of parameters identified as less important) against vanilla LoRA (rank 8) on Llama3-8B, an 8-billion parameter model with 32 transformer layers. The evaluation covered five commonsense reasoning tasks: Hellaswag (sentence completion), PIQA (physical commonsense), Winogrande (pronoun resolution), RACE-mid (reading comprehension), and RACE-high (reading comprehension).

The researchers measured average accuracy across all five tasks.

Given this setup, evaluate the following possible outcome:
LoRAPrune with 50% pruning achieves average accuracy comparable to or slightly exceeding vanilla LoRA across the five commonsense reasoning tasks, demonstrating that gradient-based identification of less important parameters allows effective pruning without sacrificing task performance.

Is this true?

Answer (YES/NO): NO